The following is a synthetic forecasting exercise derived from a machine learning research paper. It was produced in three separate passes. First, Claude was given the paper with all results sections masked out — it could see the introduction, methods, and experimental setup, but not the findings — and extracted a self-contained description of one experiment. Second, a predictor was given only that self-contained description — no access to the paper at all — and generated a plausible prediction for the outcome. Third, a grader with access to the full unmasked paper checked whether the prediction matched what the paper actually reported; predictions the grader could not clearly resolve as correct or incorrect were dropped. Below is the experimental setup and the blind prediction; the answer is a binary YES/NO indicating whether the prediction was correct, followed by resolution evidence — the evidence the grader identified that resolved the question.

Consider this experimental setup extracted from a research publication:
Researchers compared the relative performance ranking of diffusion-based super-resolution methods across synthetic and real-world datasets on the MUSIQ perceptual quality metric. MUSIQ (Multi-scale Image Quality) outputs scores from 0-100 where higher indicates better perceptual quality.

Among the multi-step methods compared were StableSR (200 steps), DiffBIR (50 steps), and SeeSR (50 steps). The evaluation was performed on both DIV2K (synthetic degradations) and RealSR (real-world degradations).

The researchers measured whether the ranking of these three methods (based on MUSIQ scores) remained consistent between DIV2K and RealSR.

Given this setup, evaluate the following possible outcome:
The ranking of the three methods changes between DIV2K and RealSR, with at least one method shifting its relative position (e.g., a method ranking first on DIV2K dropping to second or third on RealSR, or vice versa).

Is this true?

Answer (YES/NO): NO